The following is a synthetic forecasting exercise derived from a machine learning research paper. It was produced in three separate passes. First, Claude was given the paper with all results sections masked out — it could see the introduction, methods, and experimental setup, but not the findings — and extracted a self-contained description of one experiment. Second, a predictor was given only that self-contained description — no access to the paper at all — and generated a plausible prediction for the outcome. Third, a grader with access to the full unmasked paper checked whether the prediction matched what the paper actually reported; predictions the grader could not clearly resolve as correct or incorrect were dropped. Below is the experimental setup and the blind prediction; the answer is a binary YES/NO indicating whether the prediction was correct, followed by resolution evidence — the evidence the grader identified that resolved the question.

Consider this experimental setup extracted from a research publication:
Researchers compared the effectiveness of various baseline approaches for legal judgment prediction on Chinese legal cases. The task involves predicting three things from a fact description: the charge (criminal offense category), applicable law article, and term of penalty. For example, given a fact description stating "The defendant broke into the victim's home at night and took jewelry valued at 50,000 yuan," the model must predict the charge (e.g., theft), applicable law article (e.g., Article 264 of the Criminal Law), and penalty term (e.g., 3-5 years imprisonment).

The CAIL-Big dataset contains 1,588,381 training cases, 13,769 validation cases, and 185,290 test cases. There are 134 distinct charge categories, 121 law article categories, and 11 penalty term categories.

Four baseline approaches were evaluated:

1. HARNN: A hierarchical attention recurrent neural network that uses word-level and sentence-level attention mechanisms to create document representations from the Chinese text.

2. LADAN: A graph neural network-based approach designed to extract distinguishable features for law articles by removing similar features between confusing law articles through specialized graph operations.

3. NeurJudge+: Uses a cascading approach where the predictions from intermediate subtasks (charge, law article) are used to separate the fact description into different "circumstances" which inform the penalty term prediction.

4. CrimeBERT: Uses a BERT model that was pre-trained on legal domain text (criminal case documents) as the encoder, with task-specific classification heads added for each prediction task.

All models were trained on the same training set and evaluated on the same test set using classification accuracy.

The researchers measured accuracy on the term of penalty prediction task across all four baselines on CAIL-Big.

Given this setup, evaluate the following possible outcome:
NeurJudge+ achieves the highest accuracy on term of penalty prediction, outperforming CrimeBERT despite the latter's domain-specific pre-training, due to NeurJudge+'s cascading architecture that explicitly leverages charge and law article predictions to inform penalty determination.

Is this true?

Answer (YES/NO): NO